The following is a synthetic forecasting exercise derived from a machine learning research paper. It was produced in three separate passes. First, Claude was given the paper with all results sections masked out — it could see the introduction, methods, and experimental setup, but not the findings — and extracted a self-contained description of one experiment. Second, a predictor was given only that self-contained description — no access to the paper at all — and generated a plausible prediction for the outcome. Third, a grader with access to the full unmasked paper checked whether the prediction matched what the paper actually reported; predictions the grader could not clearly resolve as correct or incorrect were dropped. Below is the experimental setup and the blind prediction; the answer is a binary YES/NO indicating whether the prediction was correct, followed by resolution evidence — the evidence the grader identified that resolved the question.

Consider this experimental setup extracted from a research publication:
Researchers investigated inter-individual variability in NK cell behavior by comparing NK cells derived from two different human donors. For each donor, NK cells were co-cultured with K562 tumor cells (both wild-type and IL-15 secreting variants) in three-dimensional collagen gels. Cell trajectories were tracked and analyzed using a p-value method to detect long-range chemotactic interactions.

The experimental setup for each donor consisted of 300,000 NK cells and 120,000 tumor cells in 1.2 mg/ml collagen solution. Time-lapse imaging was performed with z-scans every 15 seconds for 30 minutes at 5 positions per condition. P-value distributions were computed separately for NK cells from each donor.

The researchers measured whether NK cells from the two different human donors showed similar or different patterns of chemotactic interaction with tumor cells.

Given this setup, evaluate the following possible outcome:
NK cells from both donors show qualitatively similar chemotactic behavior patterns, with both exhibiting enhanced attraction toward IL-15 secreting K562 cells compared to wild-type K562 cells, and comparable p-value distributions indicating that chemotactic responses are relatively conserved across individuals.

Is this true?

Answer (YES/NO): NO